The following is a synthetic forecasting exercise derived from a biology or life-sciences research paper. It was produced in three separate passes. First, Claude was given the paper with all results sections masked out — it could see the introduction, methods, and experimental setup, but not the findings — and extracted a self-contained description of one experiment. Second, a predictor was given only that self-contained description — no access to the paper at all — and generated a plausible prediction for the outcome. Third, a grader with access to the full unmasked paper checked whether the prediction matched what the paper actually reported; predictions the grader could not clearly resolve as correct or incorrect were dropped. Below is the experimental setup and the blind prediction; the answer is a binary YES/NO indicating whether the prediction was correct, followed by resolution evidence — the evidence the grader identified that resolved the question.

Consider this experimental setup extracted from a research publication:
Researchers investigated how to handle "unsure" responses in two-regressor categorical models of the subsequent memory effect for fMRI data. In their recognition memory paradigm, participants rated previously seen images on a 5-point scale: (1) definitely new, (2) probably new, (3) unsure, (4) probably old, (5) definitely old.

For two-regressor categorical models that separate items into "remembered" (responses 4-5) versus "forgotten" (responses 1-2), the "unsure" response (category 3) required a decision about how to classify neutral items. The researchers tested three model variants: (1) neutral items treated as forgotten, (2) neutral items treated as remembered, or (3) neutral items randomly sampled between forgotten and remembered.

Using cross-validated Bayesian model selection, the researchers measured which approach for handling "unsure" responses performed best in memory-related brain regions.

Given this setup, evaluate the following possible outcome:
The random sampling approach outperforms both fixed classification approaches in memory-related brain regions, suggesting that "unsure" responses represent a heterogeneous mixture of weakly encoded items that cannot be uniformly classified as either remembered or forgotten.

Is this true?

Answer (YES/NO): NO